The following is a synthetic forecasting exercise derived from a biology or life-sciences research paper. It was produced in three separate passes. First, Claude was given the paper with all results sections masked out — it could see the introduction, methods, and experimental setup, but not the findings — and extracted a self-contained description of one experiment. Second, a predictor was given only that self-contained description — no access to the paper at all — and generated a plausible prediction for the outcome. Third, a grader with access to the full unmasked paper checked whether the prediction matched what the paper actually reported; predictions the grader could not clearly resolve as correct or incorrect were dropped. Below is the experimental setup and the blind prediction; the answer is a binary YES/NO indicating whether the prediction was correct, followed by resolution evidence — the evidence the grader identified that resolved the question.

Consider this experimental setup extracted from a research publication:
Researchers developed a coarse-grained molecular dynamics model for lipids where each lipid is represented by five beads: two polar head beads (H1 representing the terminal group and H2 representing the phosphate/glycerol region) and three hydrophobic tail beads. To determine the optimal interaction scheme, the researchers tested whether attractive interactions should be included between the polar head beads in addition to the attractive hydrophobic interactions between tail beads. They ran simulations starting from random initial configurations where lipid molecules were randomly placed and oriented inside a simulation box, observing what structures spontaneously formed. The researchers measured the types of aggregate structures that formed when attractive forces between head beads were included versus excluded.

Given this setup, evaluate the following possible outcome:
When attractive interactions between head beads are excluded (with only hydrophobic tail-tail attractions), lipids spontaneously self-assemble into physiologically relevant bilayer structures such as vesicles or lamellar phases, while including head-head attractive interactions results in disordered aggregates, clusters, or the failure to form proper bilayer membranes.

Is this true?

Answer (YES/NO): NO